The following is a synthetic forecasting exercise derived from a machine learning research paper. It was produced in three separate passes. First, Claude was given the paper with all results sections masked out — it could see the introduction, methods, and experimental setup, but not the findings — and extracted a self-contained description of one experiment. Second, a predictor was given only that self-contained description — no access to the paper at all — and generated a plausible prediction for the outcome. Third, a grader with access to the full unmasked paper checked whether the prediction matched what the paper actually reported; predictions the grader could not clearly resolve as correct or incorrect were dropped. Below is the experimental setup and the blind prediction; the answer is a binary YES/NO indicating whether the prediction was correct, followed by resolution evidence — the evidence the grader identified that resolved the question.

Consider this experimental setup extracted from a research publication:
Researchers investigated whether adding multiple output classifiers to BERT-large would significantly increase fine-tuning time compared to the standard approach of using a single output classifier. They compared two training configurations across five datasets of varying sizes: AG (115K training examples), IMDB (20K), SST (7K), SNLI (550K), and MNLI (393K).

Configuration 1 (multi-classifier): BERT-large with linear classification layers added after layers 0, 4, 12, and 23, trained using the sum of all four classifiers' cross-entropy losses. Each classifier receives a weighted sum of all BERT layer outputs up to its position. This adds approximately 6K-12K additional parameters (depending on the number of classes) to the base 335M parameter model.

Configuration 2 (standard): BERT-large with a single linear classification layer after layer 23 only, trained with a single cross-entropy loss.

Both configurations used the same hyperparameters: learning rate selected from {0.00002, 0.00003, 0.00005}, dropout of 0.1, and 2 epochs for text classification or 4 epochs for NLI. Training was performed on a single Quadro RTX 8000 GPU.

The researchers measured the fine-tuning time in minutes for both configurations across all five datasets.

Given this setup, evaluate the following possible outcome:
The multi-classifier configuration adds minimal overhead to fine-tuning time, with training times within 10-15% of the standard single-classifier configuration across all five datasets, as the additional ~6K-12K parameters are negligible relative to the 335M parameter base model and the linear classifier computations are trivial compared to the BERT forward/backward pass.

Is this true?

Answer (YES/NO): NO